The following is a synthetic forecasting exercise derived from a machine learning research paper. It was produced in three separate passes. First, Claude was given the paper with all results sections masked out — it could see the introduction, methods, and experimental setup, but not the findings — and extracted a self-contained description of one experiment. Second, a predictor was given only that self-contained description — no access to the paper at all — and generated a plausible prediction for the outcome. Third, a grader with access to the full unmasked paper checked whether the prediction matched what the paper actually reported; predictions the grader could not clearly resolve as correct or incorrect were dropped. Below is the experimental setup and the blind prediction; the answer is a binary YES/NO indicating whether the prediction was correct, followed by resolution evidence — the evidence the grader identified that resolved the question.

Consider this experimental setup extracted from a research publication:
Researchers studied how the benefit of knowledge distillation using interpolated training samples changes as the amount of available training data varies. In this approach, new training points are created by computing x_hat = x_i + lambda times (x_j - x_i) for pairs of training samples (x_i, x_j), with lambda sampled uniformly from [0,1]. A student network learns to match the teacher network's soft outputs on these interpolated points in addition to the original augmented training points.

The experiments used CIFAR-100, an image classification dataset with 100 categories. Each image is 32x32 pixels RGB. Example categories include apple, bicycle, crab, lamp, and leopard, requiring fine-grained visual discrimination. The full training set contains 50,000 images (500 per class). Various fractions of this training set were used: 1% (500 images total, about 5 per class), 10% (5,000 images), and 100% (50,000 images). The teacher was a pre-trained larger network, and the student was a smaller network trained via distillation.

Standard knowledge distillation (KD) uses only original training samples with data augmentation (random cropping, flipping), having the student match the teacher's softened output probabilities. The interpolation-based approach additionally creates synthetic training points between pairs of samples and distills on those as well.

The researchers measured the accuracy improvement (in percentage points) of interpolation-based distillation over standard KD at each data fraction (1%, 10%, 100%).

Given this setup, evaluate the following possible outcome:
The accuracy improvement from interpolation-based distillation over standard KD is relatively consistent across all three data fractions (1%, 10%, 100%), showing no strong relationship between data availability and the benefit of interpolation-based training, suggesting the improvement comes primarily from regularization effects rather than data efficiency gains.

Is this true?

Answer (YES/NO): NO